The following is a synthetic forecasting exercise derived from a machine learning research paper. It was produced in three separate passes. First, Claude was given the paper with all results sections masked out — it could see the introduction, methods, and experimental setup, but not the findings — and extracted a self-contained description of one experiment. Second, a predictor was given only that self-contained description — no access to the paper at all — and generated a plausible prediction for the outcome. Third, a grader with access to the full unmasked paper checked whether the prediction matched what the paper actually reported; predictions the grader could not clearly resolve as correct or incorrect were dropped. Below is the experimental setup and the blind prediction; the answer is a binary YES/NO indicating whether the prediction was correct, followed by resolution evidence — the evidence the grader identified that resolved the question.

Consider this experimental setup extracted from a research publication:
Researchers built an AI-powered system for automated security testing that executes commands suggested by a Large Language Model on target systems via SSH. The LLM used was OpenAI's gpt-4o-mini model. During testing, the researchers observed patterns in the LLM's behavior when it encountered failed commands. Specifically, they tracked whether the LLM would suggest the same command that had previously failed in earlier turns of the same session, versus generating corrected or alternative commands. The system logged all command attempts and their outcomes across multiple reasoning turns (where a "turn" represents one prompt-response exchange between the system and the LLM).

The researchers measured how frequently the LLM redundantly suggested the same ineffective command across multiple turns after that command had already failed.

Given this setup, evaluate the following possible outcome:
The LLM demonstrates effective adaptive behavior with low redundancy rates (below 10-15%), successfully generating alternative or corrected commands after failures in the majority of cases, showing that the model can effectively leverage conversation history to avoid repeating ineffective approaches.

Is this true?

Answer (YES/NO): NO